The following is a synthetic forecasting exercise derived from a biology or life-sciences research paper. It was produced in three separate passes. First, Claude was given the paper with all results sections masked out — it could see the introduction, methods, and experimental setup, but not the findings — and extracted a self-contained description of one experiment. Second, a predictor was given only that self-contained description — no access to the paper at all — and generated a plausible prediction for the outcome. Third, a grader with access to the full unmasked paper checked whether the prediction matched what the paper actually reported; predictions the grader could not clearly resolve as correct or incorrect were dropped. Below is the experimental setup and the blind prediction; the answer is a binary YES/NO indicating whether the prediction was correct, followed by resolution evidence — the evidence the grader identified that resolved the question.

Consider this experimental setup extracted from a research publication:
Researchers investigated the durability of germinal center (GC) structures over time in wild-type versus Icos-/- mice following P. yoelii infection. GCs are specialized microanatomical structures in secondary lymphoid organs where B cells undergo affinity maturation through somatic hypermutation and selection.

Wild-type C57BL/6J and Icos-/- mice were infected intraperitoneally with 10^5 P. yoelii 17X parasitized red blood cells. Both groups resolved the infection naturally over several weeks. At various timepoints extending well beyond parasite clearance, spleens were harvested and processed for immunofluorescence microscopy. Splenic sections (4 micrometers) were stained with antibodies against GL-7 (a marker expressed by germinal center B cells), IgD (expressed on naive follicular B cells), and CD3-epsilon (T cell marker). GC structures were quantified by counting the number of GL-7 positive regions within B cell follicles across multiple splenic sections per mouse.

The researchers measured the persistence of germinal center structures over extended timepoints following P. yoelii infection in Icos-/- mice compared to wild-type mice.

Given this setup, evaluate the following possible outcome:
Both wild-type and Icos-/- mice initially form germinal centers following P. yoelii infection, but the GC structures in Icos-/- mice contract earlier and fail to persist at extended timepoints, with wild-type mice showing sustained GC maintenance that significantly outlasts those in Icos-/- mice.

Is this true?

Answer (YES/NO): YES